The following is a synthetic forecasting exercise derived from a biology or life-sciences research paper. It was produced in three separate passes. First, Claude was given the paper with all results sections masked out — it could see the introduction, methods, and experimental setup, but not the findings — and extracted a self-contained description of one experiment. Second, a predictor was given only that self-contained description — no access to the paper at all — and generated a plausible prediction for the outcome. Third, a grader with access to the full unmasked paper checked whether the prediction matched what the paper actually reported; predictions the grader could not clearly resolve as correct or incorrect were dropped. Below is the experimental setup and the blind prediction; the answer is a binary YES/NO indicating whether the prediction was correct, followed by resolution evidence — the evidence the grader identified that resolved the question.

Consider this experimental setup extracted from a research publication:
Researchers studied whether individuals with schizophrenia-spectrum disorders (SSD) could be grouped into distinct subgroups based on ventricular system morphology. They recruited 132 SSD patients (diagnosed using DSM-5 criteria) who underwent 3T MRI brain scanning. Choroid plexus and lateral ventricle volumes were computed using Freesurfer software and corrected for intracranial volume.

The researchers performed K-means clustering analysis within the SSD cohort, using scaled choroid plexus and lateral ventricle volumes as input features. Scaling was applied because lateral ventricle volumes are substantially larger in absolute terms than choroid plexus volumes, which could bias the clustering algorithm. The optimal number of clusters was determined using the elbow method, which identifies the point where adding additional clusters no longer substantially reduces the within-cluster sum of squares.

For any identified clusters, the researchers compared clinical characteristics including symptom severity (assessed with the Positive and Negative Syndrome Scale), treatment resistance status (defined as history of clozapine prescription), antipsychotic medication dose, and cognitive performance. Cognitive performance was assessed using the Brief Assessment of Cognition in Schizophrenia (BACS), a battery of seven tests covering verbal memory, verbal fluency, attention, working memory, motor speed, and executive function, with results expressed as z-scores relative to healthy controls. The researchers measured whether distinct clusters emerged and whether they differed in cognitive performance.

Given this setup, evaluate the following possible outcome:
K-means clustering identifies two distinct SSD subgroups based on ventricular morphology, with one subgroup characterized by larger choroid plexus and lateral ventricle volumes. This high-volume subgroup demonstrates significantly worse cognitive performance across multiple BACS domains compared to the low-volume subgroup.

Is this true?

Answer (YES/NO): NO